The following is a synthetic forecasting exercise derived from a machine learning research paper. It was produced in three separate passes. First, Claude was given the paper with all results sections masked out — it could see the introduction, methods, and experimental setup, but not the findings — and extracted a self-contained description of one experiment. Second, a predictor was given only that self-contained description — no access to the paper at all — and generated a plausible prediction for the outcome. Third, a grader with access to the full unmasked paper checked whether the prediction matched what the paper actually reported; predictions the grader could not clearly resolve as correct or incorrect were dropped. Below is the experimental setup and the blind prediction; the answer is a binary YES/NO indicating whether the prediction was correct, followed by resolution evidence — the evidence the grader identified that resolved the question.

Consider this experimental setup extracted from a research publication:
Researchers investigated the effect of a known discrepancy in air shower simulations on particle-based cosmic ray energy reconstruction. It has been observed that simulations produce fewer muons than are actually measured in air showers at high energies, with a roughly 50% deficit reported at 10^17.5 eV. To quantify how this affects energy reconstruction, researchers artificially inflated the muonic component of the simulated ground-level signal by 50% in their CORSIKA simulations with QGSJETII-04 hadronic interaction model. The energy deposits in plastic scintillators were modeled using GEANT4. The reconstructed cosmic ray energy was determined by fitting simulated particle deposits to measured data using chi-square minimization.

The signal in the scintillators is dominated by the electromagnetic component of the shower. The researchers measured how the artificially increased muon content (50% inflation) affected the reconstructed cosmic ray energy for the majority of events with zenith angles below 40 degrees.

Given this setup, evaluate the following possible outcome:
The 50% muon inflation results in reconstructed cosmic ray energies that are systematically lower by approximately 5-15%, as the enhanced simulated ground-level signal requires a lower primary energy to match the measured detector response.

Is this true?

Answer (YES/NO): NO